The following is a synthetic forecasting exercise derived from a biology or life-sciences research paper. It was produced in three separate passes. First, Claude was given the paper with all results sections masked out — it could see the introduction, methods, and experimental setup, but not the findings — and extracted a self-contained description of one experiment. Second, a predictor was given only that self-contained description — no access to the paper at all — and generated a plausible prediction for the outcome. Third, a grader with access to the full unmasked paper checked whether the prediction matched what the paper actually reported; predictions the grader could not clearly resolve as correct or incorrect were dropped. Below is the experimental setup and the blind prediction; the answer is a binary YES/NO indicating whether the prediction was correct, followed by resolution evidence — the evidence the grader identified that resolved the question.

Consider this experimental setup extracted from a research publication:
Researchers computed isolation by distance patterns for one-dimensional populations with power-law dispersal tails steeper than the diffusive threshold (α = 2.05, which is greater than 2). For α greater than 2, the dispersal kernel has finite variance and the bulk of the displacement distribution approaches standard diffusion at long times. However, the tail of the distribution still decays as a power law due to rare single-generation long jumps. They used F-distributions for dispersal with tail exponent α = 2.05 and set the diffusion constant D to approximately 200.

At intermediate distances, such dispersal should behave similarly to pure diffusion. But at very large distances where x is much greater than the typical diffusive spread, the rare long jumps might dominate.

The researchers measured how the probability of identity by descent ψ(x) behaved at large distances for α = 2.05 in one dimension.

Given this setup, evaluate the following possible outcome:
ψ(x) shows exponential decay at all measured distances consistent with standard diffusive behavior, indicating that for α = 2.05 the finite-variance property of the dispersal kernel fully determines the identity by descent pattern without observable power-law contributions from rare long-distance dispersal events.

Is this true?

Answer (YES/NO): NO